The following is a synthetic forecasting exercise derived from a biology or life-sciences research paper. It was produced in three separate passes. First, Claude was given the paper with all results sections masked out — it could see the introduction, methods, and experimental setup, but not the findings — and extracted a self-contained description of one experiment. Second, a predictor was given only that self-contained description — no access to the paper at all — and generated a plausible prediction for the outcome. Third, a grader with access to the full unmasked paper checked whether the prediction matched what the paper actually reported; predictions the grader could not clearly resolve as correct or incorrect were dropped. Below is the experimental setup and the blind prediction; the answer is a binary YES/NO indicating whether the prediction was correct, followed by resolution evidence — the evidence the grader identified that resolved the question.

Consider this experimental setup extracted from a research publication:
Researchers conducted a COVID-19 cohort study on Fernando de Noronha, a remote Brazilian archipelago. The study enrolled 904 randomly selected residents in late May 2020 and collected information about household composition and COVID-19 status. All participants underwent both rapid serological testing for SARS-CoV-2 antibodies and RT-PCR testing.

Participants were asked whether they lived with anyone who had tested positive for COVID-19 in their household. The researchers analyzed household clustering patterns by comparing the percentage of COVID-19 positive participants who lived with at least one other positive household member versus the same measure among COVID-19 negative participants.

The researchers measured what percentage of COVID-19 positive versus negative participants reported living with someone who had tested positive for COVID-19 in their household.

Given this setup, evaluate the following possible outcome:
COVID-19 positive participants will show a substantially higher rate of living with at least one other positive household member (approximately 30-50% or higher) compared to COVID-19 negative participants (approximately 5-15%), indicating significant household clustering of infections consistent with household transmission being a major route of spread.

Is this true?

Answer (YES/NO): YES